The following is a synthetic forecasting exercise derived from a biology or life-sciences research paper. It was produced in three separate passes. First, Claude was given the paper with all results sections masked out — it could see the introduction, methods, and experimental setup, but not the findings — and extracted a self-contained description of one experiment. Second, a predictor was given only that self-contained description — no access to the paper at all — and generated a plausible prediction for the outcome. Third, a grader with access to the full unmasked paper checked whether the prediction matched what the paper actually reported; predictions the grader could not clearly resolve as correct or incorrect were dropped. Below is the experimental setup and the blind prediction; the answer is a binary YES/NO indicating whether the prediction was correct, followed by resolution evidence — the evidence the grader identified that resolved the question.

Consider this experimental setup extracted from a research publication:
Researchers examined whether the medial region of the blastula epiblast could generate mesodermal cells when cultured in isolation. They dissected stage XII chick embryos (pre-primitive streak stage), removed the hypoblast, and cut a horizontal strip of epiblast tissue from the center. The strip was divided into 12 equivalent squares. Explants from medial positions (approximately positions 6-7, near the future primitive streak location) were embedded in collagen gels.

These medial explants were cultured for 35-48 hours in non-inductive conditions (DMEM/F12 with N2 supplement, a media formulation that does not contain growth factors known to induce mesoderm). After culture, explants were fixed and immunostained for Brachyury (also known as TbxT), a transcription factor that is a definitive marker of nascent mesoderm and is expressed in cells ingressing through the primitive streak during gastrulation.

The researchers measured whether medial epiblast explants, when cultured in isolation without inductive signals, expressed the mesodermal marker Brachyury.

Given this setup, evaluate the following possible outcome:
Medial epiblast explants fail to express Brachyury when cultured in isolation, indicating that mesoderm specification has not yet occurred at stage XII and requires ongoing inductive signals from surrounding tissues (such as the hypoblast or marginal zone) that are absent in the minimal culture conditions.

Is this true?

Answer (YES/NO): NO